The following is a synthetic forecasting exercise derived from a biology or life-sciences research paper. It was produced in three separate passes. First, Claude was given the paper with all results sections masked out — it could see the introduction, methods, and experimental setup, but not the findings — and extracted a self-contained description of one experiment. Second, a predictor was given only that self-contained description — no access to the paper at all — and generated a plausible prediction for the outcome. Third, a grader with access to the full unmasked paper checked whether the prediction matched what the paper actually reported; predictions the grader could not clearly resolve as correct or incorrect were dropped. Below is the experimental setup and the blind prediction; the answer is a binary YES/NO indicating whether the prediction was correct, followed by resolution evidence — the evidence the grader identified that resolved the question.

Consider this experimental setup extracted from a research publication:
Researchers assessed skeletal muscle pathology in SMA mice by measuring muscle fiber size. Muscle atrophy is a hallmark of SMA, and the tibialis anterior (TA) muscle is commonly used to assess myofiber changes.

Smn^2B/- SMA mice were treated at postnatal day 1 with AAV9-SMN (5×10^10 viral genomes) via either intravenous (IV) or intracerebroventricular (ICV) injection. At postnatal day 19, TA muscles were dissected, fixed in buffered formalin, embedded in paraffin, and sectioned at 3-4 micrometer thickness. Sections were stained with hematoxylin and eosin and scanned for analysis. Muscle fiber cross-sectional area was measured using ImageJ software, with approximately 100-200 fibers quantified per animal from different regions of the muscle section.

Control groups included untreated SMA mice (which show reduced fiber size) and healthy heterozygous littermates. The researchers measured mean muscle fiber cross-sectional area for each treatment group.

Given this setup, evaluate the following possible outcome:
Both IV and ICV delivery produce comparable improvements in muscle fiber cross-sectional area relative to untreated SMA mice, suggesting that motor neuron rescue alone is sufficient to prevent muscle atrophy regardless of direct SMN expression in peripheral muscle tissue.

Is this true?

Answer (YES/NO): NO